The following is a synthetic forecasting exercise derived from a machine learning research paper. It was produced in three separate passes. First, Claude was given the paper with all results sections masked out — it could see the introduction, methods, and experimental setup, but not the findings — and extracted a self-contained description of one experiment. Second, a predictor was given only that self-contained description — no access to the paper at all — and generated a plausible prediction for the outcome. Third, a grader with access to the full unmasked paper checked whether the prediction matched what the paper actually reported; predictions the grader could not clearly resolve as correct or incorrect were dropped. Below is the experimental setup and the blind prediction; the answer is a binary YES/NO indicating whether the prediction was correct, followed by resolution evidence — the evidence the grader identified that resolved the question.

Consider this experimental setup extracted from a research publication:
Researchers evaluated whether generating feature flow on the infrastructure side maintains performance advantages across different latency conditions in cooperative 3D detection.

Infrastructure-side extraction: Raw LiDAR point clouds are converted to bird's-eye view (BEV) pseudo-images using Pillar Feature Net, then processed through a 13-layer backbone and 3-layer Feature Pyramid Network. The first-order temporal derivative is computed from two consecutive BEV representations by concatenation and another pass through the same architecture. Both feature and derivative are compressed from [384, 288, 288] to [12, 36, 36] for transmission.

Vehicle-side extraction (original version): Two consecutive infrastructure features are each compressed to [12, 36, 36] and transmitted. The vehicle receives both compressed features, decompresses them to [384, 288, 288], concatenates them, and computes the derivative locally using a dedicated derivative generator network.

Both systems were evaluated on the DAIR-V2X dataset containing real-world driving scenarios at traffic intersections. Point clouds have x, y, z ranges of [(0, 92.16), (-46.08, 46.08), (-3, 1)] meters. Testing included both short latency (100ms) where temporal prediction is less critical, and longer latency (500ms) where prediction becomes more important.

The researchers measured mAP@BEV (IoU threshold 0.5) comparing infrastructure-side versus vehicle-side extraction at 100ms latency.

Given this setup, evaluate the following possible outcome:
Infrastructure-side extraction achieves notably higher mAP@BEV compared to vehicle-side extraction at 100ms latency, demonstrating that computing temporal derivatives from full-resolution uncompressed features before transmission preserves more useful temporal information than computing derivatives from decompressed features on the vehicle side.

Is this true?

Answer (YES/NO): NO